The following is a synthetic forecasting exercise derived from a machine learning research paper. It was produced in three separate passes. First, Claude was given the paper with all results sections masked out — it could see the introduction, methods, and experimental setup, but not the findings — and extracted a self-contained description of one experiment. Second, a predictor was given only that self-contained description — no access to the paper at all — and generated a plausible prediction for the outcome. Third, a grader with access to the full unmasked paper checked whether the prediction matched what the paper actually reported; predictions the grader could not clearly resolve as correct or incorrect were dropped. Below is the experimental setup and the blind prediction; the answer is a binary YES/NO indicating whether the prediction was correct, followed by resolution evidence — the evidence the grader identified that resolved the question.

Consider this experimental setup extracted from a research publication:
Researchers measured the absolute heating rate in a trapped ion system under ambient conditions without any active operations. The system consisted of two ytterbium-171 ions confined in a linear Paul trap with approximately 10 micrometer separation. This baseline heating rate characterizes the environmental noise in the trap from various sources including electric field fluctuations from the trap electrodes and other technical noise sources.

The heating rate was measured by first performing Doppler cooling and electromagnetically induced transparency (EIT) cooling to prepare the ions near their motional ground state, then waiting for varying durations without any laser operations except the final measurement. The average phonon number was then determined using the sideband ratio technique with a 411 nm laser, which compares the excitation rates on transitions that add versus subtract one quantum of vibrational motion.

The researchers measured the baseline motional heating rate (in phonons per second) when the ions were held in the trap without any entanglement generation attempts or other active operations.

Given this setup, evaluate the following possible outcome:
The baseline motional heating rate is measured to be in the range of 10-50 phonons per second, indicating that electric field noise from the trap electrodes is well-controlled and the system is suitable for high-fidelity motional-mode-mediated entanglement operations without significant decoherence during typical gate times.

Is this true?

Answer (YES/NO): YES